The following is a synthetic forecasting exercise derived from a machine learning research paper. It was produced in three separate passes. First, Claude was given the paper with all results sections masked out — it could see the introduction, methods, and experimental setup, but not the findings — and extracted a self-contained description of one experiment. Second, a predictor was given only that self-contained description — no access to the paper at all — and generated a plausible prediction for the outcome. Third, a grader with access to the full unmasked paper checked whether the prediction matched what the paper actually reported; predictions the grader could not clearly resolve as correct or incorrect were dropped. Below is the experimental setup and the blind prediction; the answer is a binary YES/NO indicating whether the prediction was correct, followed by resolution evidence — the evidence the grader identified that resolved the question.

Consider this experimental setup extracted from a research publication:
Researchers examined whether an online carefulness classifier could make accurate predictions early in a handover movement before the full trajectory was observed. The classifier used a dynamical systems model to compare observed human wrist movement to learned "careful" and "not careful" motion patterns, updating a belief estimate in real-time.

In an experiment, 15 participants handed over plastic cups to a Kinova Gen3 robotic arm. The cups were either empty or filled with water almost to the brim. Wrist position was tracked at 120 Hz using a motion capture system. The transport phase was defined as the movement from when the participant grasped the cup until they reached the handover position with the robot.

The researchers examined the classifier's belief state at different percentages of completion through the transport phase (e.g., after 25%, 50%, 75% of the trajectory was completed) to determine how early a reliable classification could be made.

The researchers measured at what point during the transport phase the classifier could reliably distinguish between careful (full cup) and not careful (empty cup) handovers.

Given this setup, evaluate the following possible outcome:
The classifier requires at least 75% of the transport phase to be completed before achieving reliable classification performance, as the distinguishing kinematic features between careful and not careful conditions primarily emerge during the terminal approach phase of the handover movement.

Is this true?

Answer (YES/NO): NO